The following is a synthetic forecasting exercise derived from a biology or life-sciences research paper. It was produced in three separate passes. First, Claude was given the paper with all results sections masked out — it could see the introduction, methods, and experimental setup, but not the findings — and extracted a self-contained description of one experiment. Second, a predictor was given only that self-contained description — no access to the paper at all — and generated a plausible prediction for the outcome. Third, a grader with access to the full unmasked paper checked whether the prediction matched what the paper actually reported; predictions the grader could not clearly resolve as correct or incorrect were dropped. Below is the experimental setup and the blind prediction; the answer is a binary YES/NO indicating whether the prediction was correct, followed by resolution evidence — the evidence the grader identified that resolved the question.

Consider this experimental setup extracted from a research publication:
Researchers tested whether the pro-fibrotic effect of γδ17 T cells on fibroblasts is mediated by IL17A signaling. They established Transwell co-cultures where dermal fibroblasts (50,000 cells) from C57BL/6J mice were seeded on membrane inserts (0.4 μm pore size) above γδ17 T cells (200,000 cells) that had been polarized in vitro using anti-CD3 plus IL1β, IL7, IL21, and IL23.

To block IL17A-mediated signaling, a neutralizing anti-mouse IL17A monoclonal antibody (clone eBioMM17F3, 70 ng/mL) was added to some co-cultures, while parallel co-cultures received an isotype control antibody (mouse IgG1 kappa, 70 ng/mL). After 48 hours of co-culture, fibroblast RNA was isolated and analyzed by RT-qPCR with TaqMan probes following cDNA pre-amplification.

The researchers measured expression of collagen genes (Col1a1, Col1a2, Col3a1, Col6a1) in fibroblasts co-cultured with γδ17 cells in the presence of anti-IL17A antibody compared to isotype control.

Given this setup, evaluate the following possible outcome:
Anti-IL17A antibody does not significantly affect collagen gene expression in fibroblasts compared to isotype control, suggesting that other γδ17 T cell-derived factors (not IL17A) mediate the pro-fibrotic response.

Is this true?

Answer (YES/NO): NO